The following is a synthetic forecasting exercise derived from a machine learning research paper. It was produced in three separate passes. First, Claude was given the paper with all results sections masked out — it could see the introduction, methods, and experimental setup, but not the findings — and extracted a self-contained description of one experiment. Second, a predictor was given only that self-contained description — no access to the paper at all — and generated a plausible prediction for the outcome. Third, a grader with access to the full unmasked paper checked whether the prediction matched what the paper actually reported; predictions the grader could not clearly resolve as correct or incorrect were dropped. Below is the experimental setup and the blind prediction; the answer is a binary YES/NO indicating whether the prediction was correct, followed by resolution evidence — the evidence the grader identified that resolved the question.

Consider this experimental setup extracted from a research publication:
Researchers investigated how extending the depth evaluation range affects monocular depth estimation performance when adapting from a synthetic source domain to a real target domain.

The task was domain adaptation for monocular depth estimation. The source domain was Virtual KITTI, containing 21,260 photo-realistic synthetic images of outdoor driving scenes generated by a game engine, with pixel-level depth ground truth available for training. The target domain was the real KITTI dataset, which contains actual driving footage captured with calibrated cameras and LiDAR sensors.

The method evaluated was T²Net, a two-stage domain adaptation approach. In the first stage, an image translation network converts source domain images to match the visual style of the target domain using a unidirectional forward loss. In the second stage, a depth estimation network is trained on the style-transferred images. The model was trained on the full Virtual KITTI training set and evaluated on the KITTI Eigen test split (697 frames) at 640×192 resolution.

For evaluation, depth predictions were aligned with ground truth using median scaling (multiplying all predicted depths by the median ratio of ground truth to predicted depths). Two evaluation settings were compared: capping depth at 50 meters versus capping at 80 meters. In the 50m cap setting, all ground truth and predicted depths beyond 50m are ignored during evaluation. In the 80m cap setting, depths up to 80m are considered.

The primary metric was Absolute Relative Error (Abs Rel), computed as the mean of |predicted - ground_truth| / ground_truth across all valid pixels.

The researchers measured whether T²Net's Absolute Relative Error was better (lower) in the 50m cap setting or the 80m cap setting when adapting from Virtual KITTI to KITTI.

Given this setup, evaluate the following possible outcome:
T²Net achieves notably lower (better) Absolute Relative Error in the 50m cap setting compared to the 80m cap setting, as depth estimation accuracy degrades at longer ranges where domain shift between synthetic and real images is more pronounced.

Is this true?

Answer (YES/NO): YES